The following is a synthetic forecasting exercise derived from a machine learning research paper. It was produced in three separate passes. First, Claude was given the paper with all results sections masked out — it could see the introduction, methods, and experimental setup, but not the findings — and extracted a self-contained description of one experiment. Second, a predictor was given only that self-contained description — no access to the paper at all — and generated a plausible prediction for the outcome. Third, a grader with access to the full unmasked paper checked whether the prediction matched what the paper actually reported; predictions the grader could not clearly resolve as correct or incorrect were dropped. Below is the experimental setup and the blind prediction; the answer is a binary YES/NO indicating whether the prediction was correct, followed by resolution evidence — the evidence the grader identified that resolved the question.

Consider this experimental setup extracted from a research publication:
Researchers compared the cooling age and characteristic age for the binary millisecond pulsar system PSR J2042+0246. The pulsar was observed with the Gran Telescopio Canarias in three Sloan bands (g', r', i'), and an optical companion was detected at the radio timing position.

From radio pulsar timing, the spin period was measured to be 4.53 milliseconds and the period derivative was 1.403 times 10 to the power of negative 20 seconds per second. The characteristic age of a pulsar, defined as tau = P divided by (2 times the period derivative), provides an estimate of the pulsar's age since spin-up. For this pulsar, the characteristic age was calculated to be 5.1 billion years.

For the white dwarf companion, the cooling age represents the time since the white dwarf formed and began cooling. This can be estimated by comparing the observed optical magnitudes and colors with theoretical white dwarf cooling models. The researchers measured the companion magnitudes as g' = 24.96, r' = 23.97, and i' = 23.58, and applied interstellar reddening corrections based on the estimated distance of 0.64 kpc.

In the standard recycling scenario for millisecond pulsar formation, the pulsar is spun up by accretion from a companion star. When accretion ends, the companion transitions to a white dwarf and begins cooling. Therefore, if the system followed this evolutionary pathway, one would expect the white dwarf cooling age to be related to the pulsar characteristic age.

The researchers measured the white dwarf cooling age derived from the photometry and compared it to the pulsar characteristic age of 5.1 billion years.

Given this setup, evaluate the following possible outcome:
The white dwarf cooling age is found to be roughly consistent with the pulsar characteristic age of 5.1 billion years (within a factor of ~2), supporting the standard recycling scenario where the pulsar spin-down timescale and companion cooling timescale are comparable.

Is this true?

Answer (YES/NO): YES